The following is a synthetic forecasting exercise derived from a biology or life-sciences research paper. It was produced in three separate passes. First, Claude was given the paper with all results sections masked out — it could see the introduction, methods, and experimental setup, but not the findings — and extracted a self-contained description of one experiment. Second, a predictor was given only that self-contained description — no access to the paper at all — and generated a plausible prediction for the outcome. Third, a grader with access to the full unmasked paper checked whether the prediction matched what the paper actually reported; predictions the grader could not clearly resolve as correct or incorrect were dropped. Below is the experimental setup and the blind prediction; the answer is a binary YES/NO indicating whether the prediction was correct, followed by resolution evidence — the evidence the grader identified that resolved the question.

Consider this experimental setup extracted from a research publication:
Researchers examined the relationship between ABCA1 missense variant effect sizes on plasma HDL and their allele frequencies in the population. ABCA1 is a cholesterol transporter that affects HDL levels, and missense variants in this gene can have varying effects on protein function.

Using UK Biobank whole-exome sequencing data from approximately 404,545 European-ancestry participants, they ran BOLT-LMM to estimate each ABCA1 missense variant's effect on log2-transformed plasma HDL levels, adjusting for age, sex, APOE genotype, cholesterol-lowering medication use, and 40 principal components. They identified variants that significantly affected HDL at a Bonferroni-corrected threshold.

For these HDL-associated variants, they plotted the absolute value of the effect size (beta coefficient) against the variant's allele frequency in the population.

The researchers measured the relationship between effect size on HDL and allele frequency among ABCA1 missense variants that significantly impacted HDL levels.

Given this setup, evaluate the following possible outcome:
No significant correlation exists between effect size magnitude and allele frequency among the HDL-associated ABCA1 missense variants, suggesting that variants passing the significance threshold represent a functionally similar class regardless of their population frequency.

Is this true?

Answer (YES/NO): NO